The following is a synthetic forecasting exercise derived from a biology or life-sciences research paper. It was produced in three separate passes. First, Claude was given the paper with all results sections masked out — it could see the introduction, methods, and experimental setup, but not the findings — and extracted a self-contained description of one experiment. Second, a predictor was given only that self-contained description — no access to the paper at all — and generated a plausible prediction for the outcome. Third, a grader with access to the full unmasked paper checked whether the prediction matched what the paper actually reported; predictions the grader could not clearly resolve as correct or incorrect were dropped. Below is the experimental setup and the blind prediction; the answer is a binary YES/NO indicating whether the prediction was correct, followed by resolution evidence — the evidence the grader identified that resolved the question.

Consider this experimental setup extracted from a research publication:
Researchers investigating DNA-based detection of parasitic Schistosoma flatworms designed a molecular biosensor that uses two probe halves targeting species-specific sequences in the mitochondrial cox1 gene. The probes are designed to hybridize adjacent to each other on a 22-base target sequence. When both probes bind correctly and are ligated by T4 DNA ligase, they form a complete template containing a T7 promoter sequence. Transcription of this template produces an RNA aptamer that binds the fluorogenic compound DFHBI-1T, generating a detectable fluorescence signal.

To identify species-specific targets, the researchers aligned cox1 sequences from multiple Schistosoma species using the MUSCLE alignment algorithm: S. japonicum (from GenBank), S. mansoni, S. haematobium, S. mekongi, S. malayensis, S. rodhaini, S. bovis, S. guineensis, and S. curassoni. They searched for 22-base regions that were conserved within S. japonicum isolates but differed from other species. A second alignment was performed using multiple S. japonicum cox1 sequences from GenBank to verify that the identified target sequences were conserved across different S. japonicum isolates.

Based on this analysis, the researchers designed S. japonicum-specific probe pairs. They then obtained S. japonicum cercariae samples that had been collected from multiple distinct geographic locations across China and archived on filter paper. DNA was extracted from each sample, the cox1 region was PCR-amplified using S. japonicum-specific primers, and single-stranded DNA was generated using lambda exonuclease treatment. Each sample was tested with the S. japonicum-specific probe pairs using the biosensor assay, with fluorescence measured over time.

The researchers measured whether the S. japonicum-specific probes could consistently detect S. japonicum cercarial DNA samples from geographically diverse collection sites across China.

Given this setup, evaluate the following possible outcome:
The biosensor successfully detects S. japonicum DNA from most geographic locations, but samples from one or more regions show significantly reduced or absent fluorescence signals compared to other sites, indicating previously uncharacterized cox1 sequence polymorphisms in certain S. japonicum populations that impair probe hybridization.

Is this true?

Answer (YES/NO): NO